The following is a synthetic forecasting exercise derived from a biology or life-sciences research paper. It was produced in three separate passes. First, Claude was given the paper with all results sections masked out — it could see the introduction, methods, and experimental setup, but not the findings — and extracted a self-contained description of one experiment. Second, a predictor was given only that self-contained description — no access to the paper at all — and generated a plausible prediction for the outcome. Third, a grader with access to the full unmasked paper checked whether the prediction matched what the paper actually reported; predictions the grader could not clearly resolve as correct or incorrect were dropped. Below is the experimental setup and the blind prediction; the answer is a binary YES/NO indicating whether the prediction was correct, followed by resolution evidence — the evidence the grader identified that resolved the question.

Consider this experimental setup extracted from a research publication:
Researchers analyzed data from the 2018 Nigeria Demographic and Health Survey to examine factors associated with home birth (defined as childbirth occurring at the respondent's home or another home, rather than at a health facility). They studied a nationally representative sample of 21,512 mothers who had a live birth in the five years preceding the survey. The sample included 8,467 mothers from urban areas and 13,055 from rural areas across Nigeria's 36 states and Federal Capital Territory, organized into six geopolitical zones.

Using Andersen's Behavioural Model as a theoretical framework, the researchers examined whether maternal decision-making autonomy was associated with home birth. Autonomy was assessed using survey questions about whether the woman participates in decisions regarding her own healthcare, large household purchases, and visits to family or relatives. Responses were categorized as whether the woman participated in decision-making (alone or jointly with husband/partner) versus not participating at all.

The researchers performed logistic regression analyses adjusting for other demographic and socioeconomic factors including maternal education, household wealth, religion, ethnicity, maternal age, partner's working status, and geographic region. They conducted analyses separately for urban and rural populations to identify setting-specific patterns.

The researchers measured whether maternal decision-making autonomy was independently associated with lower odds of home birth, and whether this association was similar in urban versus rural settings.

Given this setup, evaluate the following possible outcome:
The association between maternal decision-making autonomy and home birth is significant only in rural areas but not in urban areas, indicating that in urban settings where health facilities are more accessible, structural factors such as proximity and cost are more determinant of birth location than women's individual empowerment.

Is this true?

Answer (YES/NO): NO